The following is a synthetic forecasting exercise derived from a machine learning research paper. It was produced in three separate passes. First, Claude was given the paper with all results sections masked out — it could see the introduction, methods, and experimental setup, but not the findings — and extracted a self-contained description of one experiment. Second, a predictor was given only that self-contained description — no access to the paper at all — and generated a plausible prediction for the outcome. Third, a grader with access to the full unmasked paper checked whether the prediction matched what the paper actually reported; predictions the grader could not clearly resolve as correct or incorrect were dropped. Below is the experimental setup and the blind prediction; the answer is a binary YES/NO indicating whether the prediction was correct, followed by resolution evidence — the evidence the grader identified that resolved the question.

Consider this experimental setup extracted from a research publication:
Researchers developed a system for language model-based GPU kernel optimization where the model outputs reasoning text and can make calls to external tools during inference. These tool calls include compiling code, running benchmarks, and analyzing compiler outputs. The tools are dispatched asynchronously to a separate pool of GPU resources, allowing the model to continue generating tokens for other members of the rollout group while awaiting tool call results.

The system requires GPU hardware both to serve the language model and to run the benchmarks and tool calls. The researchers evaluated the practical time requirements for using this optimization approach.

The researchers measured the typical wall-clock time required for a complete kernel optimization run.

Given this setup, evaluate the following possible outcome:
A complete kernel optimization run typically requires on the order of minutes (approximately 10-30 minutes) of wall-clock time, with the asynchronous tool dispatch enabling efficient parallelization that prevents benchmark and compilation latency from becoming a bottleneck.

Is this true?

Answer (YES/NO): NO